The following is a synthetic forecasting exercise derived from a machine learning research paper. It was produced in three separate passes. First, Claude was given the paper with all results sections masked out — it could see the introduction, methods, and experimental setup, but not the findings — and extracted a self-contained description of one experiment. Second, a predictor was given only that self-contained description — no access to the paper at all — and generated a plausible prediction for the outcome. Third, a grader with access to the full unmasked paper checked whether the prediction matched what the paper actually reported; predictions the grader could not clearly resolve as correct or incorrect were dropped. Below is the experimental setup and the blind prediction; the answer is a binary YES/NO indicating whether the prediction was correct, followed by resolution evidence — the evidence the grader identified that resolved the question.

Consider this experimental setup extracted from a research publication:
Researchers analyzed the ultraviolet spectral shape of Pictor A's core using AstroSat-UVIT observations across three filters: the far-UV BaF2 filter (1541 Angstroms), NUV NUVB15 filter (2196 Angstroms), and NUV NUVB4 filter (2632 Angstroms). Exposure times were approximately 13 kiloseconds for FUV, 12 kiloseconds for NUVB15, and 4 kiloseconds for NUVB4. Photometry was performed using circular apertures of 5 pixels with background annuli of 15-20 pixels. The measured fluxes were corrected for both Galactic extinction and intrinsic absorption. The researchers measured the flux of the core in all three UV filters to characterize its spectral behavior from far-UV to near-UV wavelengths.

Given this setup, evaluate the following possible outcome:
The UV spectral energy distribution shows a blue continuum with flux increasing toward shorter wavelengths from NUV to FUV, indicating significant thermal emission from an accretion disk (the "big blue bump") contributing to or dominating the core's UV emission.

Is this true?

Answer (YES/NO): NO